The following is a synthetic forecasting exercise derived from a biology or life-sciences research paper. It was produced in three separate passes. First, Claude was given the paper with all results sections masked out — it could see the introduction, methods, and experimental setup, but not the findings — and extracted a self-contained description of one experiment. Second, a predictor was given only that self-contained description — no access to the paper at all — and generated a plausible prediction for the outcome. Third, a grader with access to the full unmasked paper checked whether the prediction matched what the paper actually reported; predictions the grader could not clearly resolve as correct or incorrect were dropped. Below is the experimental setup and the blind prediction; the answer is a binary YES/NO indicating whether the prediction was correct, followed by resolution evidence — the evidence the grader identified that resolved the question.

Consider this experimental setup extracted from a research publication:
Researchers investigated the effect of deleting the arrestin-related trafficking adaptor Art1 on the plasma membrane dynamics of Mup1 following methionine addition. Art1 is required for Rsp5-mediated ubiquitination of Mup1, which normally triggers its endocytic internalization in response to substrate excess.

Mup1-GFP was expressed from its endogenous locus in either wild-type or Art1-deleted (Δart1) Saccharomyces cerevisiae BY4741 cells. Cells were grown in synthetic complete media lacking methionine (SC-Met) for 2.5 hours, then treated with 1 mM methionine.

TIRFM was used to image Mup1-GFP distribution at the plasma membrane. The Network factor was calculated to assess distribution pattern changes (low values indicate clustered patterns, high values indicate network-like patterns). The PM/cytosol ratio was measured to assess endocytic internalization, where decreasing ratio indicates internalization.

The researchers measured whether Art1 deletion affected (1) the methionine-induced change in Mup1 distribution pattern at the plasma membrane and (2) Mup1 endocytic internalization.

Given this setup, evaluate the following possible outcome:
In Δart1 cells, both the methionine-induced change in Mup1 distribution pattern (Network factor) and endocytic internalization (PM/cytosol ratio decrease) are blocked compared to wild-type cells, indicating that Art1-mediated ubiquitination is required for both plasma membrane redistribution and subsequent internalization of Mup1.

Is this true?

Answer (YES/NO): NO